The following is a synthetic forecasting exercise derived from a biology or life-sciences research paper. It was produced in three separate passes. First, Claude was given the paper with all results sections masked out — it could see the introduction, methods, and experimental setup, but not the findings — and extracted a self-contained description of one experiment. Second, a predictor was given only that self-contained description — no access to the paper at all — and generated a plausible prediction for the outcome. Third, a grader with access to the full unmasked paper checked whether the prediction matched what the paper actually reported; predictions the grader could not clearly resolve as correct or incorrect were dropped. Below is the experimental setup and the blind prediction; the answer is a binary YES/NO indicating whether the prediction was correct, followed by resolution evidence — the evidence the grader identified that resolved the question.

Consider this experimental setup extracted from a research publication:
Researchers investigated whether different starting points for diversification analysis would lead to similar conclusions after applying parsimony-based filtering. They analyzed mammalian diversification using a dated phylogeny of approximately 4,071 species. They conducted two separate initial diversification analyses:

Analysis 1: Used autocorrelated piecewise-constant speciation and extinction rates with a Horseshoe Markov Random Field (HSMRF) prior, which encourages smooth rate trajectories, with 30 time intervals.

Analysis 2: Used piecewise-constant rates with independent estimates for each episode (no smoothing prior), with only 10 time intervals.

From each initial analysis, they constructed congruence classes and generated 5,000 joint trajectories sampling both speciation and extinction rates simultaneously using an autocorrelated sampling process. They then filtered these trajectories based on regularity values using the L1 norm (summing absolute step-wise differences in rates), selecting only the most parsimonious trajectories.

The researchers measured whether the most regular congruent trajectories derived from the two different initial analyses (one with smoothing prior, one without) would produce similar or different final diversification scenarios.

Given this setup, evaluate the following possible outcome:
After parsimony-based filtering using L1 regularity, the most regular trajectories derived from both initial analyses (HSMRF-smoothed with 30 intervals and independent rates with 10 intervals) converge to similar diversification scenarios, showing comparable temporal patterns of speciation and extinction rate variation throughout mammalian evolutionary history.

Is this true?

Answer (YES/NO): YES